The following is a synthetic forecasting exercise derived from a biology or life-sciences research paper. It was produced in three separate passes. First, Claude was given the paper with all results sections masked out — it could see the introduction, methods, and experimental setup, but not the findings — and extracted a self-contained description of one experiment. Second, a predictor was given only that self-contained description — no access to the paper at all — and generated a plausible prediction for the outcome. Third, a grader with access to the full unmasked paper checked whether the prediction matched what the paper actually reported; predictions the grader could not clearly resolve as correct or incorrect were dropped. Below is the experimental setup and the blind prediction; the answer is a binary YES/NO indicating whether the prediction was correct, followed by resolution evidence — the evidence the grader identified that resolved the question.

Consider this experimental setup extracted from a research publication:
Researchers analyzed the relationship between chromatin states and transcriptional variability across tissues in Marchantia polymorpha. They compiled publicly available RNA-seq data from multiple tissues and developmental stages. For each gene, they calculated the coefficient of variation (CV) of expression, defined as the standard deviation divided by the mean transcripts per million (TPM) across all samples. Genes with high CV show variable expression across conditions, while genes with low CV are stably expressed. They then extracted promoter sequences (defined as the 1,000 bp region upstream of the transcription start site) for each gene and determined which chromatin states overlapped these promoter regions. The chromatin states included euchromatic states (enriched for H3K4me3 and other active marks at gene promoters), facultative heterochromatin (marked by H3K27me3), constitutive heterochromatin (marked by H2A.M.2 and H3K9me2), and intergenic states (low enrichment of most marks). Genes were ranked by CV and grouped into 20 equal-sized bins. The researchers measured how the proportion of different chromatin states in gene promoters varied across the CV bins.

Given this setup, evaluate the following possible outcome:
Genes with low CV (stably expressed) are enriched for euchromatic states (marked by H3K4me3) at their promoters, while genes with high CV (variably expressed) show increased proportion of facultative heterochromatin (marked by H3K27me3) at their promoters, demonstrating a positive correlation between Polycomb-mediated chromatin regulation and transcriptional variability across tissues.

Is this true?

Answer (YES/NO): YES